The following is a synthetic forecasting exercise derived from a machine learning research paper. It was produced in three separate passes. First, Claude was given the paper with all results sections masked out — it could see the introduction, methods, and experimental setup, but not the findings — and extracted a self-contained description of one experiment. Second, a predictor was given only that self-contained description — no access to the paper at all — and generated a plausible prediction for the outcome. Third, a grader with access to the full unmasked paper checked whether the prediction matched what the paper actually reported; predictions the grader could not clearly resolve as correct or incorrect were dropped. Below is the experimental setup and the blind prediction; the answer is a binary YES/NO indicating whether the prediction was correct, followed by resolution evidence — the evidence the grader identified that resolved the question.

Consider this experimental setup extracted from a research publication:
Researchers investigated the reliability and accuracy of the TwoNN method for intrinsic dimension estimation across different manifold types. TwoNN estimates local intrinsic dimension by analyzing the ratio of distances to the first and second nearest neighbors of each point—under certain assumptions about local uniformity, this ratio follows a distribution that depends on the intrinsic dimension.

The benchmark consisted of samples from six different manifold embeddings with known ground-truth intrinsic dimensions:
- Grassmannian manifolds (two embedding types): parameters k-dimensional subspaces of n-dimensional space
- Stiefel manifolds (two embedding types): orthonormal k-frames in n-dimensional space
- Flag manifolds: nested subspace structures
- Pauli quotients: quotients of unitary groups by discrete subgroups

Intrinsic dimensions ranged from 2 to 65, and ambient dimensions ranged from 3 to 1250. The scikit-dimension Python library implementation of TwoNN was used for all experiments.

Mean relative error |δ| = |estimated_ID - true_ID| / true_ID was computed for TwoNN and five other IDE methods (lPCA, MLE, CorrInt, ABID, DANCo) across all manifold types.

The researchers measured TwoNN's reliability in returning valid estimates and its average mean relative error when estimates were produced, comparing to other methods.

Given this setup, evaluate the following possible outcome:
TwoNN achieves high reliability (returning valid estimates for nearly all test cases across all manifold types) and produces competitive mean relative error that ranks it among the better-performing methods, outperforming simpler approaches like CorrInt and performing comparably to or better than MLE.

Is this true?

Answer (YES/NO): NO